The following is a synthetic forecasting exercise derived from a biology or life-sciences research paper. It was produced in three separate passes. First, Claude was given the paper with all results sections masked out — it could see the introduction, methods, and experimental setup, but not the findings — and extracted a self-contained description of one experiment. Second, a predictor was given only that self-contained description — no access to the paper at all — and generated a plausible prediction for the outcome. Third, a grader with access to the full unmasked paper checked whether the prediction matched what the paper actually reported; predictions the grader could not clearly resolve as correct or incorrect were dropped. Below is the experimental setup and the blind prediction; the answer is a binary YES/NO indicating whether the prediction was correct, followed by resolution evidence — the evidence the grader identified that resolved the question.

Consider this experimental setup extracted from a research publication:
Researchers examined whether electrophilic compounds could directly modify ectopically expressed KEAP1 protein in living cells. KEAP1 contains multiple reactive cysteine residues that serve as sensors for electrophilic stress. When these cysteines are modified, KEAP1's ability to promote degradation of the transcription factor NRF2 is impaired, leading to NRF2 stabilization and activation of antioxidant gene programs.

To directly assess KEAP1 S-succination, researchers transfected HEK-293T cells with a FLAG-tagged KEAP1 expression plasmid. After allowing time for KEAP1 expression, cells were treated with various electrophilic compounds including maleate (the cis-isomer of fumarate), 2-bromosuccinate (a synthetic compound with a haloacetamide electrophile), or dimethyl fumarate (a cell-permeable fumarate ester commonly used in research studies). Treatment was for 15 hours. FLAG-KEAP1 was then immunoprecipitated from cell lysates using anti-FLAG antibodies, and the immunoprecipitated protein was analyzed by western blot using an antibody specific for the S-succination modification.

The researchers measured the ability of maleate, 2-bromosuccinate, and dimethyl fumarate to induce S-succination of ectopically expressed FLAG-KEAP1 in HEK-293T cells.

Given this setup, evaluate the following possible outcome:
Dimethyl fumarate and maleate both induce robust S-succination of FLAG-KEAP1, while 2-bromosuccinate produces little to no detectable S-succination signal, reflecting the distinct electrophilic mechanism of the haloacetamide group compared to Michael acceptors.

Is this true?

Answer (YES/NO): NO